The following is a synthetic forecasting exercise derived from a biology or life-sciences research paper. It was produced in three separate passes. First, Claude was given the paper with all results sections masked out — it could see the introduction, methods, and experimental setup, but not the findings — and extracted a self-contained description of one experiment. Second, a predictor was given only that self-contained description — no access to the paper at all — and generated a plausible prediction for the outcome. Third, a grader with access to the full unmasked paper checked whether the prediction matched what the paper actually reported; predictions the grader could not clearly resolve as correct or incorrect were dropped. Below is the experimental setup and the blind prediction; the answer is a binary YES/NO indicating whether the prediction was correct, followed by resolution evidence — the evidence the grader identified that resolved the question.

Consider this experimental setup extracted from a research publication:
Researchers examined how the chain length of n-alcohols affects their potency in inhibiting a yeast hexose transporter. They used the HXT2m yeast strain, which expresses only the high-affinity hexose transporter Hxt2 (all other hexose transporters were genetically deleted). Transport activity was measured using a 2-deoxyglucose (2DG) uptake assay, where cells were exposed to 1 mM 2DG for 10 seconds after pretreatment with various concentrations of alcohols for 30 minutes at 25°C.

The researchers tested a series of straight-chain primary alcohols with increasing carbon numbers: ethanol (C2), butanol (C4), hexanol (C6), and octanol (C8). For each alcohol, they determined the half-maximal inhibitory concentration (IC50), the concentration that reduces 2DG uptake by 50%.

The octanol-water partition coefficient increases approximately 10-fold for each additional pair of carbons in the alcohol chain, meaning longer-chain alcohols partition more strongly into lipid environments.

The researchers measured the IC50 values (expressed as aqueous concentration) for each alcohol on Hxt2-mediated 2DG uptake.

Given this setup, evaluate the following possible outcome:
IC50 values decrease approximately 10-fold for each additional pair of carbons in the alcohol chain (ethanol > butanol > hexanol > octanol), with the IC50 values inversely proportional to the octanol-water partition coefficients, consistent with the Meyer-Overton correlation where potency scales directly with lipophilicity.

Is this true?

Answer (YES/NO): YES